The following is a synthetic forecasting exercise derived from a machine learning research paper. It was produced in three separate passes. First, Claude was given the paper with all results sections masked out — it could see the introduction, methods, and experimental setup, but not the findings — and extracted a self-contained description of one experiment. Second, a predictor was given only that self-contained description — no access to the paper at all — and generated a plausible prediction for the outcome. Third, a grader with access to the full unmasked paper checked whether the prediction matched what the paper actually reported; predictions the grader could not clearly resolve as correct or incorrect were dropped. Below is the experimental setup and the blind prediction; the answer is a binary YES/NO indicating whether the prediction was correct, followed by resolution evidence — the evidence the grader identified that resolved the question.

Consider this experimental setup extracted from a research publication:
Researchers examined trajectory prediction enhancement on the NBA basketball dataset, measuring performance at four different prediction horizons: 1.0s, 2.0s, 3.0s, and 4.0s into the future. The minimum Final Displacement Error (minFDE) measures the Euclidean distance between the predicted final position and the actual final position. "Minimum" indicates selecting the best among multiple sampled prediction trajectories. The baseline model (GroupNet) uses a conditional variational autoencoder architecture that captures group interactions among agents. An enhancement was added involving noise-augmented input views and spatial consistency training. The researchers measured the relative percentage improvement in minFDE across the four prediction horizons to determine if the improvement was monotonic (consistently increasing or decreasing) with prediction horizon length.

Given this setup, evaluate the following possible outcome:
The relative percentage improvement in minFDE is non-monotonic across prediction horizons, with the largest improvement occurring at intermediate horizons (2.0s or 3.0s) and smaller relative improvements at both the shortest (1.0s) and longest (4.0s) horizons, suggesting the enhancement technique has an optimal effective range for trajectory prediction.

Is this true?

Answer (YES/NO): NO